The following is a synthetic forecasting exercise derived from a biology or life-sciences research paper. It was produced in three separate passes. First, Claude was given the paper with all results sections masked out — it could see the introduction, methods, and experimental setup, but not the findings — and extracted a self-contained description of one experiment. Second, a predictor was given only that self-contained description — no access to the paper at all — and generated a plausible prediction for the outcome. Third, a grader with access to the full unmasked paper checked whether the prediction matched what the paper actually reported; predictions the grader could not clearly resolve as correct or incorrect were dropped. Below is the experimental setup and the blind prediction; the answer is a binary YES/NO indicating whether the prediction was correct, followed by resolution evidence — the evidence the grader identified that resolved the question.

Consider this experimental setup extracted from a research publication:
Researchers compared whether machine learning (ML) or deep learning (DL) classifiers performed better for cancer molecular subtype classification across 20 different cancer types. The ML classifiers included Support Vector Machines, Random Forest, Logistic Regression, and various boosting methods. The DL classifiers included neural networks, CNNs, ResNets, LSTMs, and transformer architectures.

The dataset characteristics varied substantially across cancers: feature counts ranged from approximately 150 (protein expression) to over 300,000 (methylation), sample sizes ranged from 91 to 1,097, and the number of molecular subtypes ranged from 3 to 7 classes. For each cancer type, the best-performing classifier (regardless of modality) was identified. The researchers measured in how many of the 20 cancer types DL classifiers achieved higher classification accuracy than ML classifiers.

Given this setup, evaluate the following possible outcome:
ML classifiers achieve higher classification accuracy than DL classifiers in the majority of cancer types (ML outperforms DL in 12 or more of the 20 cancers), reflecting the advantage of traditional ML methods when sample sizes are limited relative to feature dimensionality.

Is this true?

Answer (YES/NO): NO